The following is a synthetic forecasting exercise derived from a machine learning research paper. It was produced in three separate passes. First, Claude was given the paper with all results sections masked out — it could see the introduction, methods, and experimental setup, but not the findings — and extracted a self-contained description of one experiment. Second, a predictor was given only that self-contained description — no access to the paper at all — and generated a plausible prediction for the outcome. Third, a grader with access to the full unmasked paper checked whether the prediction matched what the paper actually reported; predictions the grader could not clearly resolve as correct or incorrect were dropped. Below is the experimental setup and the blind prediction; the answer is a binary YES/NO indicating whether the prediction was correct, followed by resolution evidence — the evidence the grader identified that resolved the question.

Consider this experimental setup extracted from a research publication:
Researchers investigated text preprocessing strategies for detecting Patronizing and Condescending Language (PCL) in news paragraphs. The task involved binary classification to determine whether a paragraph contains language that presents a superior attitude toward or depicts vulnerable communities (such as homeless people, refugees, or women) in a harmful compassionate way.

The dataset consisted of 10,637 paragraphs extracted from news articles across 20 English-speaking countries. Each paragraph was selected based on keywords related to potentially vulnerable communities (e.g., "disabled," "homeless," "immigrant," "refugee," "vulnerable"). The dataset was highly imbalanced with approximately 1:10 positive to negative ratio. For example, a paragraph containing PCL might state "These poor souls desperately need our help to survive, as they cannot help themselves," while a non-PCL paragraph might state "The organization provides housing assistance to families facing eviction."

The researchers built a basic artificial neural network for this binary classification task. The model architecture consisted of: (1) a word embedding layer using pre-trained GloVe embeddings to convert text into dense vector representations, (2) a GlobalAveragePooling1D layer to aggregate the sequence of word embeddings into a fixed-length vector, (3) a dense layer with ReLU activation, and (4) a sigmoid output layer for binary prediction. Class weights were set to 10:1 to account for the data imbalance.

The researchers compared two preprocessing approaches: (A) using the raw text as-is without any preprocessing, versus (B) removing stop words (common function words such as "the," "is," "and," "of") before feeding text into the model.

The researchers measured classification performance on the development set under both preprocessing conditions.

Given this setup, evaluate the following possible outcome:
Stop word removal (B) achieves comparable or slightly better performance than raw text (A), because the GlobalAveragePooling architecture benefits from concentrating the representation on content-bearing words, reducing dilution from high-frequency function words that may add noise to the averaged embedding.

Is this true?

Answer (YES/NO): NO